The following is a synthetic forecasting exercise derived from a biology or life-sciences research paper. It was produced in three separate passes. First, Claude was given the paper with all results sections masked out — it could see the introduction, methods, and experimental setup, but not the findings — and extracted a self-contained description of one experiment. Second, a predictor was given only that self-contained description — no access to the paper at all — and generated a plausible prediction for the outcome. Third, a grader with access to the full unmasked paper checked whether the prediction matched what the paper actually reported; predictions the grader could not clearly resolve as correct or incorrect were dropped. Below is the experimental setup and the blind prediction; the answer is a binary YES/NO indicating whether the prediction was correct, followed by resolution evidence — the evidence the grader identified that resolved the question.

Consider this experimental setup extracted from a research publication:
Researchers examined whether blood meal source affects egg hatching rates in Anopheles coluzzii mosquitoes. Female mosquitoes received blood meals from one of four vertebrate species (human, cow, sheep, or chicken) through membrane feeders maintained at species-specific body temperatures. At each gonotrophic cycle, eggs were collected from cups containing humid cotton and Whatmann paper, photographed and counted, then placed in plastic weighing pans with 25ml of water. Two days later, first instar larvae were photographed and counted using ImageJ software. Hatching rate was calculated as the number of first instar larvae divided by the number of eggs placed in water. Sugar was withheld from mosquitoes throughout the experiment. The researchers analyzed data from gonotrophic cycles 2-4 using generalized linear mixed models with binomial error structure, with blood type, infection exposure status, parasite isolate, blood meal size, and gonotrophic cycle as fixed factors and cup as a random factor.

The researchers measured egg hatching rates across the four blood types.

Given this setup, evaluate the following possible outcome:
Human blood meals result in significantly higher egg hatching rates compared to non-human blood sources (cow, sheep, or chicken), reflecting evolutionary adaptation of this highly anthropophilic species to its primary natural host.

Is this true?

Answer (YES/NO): NO